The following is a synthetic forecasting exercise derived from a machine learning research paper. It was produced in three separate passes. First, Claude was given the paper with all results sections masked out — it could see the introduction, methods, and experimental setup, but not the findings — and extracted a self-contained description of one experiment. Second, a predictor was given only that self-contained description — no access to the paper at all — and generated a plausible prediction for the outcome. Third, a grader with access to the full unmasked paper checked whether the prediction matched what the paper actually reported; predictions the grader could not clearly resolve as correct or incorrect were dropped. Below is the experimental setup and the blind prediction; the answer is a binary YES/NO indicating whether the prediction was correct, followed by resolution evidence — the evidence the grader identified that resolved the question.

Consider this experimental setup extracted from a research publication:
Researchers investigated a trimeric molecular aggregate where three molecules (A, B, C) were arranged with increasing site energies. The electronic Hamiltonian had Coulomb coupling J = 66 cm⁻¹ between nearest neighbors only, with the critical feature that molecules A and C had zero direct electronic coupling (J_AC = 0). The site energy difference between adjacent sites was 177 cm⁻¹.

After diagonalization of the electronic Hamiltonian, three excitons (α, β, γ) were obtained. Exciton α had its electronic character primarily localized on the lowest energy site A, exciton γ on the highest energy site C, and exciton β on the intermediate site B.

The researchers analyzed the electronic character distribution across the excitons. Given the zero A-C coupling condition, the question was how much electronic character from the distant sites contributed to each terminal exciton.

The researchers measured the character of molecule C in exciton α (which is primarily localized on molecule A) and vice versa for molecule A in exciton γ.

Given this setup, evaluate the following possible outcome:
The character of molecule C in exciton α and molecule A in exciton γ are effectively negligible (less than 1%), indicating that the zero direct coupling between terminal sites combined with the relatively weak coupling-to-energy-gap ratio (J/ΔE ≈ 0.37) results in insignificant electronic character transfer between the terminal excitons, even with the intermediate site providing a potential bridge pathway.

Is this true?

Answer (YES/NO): YES